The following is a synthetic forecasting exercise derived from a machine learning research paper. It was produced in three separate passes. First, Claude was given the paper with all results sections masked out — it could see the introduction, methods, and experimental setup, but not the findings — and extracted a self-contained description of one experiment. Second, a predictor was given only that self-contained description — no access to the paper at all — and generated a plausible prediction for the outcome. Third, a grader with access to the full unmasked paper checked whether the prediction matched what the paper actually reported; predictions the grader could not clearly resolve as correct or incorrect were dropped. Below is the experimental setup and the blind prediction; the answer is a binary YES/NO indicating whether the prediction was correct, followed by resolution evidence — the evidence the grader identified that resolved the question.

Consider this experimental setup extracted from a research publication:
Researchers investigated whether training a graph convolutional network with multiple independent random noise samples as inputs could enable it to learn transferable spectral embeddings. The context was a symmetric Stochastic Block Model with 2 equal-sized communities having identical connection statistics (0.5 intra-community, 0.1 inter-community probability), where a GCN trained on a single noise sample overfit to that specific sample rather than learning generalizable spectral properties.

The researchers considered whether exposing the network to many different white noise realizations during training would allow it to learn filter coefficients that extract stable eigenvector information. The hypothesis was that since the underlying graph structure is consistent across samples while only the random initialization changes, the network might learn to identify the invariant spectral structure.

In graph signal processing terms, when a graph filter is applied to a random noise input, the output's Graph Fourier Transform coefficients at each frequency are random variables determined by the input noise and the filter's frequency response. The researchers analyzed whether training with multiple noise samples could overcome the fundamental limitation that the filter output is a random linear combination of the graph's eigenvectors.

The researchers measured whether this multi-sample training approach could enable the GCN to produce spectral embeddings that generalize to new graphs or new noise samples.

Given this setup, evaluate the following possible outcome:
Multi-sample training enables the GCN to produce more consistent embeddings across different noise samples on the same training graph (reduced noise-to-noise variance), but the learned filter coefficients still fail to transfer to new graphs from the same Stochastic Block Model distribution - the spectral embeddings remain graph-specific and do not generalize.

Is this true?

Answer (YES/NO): NO